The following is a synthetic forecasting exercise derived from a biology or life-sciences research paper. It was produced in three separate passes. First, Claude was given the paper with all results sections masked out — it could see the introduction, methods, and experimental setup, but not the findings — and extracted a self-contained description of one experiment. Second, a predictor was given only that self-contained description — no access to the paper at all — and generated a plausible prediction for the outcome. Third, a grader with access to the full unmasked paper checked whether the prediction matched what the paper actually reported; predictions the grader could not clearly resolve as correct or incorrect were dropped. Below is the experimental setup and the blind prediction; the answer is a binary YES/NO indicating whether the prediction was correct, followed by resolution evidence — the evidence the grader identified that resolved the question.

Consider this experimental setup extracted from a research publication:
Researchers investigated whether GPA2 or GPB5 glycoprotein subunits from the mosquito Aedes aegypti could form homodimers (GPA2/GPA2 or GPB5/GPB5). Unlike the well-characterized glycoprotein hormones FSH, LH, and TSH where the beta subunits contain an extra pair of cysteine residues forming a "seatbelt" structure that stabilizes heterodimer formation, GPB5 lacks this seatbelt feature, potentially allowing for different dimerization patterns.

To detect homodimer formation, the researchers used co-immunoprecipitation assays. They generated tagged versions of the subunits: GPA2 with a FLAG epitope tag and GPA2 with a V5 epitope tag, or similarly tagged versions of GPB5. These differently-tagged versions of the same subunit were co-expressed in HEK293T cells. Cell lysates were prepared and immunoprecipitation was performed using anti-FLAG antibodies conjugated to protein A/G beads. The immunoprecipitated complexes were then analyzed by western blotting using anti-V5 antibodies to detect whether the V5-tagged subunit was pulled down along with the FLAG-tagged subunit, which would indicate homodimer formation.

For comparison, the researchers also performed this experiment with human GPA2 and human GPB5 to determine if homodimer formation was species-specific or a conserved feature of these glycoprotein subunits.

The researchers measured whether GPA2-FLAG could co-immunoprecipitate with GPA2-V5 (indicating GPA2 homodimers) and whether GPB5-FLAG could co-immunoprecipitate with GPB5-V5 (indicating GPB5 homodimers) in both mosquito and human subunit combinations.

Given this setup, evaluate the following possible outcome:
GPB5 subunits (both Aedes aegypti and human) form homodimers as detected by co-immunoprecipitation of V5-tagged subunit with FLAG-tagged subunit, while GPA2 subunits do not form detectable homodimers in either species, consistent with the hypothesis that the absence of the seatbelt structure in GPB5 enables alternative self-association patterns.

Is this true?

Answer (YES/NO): NO